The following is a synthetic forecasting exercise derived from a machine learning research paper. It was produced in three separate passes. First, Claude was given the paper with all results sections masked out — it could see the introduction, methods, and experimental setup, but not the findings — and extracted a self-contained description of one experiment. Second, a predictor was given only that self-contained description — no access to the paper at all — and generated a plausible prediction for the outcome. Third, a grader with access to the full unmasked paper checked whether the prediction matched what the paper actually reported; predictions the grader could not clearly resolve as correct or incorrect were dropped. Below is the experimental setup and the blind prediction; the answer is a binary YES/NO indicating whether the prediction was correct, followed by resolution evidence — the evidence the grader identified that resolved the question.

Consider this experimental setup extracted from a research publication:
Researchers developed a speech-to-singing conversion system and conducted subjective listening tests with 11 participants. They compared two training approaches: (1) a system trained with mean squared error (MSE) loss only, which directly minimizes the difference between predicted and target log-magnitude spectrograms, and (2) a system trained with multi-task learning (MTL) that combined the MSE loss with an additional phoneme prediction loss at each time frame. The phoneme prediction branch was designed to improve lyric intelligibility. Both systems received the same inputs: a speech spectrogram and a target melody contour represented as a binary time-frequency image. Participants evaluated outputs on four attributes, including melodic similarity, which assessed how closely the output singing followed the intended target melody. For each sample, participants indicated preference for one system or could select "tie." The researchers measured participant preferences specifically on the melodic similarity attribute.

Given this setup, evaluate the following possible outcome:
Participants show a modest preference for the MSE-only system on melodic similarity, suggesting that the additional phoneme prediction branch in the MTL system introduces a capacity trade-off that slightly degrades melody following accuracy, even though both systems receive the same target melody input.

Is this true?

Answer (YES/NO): NO